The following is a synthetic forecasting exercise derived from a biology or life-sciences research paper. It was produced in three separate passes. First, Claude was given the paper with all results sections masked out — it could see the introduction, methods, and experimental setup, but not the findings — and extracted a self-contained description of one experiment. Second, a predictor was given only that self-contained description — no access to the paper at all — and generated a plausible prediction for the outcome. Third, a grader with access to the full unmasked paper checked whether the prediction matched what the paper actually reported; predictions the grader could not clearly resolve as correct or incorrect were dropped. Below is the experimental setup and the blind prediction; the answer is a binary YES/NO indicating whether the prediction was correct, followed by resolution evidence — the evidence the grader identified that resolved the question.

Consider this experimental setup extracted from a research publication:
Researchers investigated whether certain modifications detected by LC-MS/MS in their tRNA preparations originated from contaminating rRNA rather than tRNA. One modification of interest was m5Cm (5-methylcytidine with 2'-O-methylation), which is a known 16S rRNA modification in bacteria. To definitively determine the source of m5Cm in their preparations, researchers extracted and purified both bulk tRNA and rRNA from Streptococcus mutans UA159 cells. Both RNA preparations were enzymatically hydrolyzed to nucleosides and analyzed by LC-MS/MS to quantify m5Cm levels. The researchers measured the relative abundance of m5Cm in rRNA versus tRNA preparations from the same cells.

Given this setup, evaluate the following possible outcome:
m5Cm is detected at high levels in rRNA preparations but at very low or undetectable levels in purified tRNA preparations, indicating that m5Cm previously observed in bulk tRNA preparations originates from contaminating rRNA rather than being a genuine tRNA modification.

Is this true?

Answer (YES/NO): YES